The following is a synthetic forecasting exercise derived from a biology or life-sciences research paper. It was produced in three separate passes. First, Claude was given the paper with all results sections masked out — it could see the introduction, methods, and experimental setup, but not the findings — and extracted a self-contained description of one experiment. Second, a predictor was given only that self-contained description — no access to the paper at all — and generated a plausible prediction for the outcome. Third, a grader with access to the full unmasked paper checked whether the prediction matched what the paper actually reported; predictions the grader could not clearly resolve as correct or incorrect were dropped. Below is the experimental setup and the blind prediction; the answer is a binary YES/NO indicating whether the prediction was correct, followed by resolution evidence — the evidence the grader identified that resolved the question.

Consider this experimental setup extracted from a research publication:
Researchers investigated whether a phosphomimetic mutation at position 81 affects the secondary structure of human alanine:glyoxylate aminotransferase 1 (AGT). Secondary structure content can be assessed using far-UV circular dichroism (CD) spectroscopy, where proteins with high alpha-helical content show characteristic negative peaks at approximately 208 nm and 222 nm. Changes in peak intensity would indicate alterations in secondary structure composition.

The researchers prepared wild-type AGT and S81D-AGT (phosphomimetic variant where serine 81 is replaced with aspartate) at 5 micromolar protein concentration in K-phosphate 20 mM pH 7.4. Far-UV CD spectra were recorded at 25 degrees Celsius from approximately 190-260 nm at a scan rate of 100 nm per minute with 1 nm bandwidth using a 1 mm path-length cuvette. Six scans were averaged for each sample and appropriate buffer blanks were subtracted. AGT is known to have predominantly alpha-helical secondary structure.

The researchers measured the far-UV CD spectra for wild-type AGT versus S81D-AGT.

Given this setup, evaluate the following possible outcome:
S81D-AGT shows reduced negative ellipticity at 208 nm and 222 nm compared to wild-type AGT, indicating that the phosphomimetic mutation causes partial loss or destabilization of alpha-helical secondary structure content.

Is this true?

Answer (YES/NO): NO